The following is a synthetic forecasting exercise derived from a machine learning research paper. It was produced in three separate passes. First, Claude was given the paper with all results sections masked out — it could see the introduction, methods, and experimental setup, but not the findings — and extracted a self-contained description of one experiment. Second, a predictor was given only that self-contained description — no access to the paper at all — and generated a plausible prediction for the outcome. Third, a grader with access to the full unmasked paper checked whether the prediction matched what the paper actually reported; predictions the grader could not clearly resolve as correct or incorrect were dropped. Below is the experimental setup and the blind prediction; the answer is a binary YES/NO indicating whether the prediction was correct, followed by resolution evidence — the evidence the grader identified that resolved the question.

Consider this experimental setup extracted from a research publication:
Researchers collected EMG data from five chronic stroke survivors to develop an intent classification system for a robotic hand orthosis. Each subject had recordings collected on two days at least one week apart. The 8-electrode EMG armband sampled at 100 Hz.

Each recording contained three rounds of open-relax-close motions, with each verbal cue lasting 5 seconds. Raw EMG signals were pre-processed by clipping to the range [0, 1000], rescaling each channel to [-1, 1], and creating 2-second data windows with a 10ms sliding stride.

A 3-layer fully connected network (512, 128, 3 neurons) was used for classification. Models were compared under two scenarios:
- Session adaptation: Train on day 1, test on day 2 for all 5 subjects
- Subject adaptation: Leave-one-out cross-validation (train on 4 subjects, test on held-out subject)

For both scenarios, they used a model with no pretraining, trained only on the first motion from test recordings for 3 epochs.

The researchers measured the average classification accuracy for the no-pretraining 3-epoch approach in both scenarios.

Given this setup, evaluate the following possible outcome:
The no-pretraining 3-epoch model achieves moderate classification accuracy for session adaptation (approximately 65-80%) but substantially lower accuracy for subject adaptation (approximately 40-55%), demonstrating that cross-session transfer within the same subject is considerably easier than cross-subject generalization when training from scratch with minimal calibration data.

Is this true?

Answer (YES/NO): NO